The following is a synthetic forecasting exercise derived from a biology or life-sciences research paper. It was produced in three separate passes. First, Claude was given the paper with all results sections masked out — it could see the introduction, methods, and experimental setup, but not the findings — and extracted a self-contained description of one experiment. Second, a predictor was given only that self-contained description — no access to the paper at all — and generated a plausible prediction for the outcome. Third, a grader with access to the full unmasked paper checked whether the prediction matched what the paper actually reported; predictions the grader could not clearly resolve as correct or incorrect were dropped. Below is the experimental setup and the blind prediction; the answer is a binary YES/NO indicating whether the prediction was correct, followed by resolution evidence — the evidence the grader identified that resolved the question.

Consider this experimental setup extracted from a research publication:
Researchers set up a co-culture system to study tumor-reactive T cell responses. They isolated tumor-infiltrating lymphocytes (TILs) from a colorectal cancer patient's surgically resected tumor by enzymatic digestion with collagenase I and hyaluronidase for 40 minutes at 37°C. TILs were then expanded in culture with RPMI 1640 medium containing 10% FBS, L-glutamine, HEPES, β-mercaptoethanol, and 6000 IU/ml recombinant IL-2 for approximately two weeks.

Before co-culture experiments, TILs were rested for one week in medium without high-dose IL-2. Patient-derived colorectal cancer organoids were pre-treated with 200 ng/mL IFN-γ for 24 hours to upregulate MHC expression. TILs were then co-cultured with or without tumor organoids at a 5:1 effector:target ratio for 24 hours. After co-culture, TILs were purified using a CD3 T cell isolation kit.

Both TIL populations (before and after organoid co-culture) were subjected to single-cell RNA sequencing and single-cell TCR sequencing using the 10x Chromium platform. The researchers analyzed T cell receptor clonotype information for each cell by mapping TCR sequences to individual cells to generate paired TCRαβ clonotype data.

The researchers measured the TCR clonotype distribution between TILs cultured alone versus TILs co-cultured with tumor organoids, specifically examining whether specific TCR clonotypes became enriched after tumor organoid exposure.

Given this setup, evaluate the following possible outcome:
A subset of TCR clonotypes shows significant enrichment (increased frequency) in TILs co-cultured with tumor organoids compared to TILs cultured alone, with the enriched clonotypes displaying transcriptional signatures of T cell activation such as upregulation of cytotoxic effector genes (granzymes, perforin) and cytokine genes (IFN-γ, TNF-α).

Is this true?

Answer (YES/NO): YES